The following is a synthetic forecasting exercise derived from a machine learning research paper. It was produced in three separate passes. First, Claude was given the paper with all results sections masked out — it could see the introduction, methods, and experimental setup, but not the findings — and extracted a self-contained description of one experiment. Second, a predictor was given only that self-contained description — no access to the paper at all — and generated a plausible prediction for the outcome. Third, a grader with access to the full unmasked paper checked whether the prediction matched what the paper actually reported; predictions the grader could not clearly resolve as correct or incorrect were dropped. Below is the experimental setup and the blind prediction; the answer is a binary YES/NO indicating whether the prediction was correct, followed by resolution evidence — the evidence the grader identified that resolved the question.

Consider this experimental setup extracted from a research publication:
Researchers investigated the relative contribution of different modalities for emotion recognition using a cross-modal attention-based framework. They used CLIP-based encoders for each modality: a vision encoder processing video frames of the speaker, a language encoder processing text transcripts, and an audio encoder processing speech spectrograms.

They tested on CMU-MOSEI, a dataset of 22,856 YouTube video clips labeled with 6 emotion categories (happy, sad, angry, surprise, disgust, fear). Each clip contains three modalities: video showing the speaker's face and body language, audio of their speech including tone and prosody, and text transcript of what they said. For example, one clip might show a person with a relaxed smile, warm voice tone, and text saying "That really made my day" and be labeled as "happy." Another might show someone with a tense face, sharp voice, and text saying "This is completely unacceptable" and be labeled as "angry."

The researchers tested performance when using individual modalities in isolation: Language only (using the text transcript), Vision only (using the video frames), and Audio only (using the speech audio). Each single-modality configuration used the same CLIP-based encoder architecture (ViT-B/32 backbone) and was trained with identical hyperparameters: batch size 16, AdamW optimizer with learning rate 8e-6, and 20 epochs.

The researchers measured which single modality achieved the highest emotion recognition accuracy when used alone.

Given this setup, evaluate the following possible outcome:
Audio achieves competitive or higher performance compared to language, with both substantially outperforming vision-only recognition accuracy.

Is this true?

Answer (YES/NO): NO